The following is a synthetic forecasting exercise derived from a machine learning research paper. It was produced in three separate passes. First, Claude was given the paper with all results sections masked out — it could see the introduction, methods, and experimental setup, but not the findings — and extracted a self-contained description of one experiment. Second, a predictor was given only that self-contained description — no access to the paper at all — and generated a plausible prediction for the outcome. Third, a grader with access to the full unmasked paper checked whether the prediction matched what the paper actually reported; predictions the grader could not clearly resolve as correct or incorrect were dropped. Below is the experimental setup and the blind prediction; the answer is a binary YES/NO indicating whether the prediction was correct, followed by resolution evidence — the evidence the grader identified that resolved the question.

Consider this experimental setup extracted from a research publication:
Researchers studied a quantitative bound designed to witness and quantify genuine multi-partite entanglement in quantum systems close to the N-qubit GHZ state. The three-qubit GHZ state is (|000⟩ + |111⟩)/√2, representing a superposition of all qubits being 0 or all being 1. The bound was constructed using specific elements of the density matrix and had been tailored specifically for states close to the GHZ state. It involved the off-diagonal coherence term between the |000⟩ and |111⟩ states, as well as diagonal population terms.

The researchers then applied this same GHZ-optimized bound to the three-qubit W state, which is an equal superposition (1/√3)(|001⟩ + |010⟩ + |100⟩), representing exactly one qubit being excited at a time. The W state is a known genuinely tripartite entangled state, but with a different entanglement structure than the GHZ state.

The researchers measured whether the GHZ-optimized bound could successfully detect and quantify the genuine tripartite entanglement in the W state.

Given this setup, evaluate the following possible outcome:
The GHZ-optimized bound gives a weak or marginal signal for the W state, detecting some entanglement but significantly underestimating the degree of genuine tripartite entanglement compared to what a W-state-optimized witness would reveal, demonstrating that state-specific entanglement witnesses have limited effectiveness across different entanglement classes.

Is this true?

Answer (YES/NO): NO